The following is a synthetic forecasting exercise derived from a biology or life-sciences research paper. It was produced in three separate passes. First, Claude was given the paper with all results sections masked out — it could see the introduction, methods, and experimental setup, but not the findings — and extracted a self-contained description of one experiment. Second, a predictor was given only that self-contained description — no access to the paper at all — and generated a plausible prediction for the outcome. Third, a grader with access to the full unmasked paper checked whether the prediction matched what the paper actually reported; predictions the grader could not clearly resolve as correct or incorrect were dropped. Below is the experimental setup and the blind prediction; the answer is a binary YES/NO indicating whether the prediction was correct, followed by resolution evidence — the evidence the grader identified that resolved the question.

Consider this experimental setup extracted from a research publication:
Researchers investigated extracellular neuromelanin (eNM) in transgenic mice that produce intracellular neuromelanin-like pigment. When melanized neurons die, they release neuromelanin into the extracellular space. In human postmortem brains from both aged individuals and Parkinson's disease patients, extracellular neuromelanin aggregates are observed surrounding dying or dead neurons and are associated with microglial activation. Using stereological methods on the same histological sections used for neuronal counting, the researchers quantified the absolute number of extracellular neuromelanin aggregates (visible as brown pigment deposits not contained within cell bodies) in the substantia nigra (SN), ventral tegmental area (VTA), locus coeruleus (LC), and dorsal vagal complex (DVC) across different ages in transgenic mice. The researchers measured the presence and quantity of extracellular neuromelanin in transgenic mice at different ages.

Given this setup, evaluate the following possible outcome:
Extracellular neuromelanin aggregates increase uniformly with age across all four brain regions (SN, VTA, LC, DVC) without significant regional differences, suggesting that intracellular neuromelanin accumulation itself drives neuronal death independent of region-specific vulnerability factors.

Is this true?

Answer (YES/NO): NO